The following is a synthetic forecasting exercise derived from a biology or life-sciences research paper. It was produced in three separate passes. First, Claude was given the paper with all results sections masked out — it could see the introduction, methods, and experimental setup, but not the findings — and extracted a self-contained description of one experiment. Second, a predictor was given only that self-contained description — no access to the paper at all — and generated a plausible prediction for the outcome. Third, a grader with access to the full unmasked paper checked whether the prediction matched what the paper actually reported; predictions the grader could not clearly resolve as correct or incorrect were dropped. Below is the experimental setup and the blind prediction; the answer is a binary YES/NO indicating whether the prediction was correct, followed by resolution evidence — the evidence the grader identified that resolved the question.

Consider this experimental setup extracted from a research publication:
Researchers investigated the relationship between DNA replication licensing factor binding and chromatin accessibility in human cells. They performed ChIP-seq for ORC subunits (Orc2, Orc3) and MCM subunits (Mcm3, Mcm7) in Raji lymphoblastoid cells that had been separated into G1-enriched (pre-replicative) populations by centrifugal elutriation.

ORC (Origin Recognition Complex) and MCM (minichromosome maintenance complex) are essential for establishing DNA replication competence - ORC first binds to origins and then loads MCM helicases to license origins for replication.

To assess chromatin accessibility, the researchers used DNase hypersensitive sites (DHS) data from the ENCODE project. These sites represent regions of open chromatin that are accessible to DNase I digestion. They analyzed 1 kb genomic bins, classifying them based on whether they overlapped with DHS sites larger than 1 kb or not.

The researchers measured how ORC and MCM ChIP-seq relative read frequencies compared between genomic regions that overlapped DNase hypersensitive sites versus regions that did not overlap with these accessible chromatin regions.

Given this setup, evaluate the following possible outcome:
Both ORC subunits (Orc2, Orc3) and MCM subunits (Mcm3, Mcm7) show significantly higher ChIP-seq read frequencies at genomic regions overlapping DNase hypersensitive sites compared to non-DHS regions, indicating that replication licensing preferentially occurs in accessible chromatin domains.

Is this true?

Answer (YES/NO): YES